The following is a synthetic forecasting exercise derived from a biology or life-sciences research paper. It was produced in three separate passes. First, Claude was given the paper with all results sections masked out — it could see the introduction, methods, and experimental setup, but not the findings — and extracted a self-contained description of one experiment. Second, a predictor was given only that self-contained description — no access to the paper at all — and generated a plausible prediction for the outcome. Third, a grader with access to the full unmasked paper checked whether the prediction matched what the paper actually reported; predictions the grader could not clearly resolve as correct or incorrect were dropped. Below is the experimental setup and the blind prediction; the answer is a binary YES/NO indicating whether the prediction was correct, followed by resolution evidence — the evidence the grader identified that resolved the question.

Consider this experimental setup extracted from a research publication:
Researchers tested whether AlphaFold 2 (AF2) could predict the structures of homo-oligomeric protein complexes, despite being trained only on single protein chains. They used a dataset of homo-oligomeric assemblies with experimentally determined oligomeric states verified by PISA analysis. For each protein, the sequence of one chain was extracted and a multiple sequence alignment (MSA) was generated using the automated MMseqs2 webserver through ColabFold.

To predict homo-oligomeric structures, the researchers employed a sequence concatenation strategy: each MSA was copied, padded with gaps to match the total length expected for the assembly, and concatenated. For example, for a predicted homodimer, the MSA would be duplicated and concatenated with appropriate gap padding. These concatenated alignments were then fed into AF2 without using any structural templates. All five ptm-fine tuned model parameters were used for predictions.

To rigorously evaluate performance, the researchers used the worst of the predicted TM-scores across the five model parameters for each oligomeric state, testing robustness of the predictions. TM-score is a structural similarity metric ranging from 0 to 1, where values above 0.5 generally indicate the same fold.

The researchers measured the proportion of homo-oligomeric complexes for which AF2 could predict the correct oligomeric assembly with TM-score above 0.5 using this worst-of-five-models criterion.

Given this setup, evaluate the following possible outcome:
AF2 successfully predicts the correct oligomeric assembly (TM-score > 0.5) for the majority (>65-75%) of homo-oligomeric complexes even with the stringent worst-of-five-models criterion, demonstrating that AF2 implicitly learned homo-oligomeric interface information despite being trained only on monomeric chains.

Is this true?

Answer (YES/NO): NO